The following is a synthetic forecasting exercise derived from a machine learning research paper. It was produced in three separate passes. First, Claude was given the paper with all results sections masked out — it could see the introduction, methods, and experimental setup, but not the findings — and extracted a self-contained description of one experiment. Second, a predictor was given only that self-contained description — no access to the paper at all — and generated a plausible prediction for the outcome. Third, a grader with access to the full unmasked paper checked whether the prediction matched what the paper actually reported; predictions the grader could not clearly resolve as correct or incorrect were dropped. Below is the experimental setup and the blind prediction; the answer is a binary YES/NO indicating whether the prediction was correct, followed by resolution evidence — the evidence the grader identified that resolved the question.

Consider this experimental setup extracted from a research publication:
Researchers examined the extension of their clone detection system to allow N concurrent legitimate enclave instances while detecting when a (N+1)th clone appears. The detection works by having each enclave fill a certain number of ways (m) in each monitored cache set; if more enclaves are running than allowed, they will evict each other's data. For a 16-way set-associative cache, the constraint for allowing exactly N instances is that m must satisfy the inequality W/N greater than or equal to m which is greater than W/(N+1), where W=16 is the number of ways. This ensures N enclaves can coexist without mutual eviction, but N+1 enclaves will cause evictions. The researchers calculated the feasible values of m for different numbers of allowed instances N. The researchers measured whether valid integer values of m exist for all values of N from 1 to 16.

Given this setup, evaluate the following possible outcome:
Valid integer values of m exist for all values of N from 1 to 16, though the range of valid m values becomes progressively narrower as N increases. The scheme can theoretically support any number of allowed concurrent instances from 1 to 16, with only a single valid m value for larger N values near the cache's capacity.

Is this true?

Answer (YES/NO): NO